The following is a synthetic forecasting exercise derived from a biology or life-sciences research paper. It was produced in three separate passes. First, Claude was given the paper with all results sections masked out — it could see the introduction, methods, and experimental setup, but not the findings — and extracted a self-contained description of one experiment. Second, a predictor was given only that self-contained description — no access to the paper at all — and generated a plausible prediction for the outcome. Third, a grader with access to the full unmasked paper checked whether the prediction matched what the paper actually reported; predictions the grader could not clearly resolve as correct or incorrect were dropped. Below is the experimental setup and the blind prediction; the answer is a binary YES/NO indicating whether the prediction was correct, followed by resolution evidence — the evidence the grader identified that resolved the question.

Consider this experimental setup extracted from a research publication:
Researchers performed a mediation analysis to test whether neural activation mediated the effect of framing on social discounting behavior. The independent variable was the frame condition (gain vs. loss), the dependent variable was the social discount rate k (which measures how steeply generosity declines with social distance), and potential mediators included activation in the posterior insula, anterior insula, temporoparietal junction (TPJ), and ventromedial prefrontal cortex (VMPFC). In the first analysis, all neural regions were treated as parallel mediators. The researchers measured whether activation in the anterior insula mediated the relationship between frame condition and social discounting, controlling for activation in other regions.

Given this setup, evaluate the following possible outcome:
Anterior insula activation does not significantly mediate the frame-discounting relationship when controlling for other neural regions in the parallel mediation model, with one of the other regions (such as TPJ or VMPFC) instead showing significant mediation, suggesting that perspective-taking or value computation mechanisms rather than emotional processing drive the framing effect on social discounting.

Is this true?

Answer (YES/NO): NO